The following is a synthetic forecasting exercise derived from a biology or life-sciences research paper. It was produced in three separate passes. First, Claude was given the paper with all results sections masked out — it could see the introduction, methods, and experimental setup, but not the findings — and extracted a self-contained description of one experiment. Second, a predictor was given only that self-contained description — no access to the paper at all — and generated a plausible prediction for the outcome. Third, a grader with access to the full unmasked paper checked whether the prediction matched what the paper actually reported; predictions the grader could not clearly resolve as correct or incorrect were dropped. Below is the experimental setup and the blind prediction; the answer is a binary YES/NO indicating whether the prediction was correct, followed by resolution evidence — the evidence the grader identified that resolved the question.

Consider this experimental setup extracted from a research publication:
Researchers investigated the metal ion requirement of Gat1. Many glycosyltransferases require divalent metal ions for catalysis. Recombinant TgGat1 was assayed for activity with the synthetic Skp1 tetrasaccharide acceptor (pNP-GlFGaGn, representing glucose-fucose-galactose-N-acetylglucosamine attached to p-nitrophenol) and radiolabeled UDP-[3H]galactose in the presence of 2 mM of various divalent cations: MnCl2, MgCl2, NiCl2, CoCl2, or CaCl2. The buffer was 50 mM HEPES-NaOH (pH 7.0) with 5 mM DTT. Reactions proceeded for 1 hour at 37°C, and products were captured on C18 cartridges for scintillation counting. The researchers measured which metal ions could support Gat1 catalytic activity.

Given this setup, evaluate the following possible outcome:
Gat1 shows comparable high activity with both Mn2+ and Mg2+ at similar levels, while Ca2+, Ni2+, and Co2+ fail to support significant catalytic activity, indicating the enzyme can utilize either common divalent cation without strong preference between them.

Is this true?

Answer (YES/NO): NO